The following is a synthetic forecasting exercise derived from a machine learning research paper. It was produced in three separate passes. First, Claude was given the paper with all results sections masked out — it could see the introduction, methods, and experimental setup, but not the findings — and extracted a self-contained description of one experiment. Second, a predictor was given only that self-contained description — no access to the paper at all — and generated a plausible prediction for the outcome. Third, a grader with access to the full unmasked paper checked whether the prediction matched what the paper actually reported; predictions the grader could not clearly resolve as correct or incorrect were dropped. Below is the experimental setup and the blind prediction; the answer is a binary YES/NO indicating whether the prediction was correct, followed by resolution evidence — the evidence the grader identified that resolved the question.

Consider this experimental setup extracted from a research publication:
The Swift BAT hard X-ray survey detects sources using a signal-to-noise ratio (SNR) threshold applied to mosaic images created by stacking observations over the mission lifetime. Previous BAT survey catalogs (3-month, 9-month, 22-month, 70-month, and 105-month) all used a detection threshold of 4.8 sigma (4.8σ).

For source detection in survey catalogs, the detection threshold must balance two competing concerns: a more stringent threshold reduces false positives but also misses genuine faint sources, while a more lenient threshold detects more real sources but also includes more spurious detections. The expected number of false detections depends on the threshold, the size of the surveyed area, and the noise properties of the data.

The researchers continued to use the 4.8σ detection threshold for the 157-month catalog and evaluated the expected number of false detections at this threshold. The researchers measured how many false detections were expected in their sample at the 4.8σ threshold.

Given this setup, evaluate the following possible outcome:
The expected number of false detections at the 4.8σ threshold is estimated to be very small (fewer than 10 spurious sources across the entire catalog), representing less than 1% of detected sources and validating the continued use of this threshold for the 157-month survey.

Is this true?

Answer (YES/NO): YES